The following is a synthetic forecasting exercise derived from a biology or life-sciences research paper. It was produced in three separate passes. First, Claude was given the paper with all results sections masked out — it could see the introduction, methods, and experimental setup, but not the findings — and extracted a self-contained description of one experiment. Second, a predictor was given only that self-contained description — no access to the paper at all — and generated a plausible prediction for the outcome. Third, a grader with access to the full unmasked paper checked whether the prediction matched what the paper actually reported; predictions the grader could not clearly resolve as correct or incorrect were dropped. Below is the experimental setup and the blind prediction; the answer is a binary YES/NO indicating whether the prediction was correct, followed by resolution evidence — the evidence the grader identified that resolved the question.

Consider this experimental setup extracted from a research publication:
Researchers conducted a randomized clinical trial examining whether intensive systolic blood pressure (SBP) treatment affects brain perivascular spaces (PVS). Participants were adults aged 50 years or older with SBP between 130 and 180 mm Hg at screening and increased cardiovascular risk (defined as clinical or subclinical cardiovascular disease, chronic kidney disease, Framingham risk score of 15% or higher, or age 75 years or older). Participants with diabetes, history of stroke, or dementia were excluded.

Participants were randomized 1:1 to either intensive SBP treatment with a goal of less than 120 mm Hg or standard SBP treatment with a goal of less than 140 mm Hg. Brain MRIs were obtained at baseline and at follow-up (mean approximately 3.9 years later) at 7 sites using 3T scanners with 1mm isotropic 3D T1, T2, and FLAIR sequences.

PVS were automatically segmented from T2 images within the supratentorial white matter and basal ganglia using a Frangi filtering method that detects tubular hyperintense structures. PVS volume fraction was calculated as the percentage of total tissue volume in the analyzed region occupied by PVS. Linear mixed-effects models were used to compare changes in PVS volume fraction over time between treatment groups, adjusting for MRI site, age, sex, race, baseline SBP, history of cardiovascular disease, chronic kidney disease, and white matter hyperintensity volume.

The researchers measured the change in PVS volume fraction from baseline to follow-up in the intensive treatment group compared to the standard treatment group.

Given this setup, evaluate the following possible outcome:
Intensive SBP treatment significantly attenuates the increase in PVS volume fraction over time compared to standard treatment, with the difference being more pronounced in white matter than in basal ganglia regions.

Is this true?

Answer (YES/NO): NO